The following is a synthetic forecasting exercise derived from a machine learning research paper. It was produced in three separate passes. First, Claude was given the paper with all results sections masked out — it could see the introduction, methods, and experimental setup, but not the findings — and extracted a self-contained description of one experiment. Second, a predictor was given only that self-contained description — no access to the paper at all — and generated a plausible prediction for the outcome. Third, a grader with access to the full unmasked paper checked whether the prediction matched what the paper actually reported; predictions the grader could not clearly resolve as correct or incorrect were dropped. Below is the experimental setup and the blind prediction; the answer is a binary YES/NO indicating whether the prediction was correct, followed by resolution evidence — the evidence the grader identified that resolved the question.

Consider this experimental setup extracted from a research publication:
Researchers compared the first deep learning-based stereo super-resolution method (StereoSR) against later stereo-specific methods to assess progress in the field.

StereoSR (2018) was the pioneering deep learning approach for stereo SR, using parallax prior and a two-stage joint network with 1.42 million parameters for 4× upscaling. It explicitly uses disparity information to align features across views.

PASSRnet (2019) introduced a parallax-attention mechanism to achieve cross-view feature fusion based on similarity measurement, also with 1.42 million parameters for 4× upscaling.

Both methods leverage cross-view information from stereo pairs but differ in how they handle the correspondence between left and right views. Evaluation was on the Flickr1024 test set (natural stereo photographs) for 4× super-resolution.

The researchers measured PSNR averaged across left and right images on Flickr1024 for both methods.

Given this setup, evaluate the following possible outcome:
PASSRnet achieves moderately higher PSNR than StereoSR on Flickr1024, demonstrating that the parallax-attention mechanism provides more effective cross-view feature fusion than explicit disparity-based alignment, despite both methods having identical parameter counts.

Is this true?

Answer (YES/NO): YES